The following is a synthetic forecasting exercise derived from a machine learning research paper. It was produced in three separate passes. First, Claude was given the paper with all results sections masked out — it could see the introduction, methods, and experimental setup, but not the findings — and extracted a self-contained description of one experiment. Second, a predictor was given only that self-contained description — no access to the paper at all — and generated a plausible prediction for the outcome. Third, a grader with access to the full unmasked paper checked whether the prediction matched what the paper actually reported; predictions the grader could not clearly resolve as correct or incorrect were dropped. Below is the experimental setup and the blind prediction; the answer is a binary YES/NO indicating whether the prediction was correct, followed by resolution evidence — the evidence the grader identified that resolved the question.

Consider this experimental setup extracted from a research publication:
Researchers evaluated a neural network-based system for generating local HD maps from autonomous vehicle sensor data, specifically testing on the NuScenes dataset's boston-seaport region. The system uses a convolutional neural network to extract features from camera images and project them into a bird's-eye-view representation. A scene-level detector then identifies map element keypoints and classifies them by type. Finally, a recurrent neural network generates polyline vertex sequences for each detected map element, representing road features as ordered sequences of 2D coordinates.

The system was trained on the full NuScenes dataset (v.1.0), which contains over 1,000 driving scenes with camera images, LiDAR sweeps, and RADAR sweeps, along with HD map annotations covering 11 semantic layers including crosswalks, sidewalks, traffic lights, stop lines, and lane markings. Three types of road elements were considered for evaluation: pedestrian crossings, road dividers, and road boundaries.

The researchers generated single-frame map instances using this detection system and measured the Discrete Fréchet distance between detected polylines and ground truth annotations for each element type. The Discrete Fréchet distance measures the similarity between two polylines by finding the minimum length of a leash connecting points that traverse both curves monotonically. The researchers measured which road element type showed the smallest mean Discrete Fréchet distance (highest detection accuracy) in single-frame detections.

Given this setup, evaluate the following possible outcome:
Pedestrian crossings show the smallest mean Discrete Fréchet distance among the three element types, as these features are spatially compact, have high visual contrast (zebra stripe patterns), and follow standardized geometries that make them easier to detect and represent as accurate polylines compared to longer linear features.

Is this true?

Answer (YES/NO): NO